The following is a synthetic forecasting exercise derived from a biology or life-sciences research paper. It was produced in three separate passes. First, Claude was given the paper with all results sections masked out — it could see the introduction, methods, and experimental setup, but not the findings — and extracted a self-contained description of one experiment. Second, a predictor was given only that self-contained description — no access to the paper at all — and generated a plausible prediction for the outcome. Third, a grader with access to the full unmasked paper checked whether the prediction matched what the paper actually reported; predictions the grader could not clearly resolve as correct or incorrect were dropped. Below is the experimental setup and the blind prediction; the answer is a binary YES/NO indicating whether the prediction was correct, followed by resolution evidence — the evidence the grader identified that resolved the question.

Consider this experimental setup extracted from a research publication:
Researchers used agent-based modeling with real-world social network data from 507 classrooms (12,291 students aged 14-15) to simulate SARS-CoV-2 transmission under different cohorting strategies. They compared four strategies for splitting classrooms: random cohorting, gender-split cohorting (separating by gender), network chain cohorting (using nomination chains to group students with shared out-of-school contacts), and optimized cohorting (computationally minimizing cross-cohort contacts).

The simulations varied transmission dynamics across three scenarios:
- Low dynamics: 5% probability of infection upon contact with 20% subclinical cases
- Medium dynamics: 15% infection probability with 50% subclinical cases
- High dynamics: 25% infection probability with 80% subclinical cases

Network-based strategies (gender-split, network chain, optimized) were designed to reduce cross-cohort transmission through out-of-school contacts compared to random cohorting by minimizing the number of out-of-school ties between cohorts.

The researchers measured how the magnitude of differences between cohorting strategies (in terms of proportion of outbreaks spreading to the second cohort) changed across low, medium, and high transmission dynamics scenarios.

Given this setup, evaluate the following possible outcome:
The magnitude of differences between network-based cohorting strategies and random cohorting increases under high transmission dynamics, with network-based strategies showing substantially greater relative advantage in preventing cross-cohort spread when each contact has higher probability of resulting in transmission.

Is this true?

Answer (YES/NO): YES